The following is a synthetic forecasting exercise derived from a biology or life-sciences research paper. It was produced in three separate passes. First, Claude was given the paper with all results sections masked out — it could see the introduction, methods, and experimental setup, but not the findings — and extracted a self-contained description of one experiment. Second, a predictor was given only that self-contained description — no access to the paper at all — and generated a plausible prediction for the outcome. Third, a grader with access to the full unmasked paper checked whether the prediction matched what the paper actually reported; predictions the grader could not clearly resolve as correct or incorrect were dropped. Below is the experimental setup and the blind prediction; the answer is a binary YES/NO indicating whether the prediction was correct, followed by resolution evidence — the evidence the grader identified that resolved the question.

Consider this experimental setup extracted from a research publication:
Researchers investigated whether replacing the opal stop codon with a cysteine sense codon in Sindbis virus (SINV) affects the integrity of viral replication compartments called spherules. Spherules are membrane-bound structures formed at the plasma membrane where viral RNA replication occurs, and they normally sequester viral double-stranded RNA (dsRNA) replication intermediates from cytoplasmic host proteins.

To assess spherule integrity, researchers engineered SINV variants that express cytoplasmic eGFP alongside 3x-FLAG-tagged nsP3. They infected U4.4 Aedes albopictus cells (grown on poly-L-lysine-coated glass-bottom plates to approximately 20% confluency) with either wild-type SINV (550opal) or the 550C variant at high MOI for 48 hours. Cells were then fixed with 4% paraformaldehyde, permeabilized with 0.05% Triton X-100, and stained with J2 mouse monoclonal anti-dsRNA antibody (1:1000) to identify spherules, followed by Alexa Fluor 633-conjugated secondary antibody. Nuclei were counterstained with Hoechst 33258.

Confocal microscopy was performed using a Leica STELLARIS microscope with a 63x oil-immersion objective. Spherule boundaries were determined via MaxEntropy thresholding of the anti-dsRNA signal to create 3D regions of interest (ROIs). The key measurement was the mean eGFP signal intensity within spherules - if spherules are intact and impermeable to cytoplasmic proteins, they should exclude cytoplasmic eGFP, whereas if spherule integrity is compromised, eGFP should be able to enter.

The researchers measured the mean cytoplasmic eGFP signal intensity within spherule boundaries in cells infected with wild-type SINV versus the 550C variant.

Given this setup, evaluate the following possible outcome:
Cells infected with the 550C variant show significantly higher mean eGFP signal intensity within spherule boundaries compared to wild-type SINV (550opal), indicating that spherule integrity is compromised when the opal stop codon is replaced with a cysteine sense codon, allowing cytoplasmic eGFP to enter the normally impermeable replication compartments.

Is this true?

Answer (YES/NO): YES